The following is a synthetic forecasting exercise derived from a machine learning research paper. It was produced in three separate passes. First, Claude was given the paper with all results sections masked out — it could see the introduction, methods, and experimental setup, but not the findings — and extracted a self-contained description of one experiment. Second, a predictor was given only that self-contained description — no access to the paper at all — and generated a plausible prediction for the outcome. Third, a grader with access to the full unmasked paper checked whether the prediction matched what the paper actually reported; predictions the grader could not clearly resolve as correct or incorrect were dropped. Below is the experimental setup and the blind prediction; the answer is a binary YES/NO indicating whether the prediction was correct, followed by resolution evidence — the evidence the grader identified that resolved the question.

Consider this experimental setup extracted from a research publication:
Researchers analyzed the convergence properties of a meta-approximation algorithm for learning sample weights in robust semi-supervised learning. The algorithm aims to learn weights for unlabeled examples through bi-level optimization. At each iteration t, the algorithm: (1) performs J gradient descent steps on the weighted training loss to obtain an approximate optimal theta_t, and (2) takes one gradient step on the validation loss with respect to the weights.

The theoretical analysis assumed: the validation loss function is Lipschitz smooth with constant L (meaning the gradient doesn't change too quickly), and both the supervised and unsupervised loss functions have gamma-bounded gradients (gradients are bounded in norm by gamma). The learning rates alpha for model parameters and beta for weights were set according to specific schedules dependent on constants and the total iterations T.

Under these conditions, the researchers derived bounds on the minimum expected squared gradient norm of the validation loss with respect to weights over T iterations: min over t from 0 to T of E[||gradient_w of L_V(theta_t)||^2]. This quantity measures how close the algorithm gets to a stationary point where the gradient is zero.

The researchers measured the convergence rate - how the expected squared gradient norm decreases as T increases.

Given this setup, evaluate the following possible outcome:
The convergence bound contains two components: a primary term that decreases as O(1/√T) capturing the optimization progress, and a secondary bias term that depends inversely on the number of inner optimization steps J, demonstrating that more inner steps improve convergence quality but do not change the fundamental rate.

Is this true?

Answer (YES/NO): NO